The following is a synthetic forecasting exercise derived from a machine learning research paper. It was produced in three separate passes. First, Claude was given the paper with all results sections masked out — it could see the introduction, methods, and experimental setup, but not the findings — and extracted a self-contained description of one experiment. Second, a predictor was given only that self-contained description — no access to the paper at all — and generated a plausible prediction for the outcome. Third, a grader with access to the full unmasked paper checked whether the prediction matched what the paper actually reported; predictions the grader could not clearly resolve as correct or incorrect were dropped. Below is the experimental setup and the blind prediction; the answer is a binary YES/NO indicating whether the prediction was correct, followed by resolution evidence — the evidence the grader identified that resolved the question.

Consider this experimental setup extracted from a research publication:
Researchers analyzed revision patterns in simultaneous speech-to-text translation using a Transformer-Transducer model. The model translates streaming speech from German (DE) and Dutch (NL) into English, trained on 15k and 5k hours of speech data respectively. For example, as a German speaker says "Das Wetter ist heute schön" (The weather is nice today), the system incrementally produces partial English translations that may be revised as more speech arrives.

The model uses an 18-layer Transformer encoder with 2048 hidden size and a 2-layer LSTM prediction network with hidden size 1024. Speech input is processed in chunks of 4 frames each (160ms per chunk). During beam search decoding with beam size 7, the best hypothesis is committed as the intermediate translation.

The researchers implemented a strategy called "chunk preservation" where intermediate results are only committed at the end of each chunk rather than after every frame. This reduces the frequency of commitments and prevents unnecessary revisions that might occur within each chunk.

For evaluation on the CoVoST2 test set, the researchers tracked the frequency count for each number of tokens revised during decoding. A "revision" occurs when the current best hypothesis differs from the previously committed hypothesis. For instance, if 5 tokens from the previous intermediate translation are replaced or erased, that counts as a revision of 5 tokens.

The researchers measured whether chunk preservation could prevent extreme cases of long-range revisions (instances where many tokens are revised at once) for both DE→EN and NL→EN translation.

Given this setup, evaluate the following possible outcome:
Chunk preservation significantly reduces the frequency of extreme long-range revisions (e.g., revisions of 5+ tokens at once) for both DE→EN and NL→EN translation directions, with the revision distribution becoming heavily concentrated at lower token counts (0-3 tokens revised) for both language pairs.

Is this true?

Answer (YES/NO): NO